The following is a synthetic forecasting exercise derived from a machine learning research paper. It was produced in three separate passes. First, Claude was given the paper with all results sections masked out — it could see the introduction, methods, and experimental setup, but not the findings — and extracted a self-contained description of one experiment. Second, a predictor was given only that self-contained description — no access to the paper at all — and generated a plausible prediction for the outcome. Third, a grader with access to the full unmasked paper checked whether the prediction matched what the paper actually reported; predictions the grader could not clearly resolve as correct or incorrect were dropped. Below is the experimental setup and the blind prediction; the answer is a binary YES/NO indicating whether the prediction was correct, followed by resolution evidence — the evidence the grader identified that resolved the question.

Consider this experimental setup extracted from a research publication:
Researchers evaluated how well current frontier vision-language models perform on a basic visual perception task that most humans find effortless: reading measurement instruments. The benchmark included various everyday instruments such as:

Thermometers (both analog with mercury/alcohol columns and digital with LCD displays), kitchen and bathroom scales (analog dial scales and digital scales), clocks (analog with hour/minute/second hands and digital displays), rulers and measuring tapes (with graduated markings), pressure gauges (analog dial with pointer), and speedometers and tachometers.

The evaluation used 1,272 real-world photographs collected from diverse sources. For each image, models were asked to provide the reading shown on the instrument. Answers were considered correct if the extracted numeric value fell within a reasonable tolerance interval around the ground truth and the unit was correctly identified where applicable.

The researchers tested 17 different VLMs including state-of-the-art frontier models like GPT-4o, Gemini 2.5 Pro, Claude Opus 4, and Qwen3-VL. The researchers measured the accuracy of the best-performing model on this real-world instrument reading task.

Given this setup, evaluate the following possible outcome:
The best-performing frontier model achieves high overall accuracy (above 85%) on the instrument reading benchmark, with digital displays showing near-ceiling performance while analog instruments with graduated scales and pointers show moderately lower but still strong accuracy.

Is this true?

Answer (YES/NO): NO